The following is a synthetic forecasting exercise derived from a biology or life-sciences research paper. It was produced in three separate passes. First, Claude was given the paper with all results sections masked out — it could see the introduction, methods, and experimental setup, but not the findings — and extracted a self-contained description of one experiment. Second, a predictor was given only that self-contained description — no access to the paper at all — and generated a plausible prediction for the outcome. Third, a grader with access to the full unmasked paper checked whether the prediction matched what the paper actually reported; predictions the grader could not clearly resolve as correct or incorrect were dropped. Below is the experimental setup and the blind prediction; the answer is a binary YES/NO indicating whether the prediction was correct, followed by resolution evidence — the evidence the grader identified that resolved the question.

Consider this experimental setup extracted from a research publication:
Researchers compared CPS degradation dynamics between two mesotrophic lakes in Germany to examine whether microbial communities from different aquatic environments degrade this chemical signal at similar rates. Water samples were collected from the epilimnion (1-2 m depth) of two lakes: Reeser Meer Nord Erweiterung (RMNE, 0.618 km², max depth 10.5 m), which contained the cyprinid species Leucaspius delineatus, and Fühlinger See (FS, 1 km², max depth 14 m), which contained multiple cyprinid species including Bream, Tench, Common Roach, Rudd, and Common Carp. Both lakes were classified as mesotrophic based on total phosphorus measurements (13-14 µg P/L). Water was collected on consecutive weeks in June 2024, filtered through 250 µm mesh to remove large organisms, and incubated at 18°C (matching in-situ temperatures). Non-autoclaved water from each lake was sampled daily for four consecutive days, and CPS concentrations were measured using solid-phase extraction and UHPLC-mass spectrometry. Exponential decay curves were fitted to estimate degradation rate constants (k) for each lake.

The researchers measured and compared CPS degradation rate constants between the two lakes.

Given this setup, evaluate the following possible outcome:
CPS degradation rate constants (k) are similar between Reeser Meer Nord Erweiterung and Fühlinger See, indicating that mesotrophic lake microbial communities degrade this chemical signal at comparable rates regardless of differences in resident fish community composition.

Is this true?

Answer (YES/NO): NO